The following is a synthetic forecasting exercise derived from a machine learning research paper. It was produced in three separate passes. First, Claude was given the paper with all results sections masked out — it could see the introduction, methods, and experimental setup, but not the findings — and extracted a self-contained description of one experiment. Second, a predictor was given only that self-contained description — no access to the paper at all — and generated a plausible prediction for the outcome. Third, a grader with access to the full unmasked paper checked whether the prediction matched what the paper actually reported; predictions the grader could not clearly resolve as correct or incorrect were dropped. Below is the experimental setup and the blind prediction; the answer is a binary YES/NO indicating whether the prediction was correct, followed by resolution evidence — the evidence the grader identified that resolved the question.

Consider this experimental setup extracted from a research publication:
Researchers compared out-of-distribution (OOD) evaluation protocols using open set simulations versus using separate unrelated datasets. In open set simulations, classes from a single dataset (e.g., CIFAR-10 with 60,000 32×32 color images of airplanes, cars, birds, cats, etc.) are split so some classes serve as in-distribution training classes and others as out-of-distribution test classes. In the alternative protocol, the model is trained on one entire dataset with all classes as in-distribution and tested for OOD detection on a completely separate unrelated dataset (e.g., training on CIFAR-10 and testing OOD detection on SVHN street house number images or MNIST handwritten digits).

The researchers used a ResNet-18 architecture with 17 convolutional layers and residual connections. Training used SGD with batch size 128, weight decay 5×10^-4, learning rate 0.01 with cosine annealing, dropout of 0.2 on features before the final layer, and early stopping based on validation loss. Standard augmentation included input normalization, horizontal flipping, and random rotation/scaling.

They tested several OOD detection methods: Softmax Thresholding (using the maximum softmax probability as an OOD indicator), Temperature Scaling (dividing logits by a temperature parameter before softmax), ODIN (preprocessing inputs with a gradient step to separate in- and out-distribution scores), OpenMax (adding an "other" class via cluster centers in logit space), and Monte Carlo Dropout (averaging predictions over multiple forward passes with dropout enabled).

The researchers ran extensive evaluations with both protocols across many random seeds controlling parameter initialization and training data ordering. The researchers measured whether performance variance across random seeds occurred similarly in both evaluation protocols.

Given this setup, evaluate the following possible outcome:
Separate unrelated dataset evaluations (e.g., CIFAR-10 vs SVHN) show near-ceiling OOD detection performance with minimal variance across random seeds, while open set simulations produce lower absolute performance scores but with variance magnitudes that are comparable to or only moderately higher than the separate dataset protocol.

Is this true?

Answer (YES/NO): NO